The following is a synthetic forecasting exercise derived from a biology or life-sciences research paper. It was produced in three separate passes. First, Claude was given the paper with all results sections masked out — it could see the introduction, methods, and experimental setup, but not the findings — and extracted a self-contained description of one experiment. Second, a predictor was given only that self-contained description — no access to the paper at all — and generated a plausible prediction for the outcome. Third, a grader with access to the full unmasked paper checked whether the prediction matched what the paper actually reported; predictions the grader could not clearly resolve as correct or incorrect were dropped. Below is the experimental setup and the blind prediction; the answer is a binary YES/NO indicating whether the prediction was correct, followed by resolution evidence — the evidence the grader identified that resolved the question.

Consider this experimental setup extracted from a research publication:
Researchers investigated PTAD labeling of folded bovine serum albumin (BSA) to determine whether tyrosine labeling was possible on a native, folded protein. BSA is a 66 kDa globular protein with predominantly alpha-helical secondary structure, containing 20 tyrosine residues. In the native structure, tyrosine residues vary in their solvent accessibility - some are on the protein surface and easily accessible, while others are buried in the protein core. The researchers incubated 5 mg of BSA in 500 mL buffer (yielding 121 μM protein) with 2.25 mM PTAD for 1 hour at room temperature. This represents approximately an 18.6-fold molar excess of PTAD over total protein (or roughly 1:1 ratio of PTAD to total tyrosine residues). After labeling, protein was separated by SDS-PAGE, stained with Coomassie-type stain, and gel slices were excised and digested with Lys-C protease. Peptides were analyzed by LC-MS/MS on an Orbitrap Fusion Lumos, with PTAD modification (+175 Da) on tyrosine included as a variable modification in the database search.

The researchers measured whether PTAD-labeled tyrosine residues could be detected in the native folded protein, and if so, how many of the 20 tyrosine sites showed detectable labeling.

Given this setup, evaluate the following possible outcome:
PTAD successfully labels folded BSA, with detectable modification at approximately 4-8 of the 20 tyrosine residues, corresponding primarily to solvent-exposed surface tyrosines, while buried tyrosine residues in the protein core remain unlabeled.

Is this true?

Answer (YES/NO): NO